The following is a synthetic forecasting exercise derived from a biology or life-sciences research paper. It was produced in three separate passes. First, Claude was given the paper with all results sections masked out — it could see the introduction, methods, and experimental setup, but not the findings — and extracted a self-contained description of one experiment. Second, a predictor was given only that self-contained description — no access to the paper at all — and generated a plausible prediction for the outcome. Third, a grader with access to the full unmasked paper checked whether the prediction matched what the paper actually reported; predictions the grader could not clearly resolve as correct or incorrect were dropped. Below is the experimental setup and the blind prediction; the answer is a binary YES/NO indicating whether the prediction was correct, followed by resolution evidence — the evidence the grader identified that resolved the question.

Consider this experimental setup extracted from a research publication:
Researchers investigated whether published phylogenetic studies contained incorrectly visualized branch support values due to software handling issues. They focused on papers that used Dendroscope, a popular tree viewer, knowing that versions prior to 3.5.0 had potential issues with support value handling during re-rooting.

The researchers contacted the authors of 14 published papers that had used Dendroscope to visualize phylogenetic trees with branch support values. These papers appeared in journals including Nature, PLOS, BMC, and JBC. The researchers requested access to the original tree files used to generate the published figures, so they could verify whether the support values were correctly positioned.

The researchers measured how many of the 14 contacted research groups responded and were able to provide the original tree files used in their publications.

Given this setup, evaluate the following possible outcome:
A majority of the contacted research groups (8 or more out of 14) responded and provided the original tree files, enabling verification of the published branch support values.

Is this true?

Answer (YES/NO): NO